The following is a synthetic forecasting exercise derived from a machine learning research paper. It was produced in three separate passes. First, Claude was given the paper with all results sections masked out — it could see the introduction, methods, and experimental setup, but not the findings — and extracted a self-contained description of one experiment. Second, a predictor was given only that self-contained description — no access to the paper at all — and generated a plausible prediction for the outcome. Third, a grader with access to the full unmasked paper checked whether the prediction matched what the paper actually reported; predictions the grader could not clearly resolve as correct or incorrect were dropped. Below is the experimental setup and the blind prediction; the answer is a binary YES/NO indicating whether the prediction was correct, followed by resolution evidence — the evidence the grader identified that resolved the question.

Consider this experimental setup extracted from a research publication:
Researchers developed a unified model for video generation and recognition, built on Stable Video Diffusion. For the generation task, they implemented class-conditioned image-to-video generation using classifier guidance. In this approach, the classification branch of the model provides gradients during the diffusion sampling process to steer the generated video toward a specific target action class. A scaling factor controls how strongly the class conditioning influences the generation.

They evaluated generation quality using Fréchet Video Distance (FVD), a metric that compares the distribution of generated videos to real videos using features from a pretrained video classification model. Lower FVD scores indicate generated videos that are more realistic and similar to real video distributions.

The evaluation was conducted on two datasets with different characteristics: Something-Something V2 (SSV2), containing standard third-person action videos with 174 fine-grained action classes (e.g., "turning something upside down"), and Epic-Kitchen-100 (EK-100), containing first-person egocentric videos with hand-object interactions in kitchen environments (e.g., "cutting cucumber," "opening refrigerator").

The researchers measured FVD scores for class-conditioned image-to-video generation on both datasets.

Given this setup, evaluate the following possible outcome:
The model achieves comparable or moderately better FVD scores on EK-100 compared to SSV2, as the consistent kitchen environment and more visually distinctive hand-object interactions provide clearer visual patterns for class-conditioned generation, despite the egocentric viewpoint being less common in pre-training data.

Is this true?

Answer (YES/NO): NO